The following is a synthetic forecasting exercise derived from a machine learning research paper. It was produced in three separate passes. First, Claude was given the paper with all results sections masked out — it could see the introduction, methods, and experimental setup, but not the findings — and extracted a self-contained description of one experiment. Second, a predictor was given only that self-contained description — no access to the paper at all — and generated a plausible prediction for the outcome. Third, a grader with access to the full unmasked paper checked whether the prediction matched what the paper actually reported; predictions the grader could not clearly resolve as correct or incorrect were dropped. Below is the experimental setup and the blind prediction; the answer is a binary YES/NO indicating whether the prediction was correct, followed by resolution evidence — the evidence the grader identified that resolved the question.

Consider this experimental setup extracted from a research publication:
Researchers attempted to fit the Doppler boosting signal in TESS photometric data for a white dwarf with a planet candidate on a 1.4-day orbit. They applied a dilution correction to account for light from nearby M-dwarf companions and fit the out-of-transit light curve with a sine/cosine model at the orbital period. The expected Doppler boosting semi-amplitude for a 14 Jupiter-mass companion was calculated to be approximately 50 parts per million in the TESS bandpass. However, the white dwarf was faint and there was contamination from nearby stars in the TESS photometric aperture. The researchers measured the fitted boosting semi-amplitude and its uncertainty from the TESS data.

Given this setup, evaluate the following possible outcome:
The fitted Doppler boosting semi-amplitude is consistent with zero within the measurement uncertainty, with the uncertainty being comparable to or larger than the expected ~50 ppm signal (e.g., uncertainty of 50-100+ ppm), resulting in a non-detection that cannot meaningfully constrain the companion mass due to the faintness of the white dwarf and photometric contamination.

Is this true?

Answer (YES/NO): YES